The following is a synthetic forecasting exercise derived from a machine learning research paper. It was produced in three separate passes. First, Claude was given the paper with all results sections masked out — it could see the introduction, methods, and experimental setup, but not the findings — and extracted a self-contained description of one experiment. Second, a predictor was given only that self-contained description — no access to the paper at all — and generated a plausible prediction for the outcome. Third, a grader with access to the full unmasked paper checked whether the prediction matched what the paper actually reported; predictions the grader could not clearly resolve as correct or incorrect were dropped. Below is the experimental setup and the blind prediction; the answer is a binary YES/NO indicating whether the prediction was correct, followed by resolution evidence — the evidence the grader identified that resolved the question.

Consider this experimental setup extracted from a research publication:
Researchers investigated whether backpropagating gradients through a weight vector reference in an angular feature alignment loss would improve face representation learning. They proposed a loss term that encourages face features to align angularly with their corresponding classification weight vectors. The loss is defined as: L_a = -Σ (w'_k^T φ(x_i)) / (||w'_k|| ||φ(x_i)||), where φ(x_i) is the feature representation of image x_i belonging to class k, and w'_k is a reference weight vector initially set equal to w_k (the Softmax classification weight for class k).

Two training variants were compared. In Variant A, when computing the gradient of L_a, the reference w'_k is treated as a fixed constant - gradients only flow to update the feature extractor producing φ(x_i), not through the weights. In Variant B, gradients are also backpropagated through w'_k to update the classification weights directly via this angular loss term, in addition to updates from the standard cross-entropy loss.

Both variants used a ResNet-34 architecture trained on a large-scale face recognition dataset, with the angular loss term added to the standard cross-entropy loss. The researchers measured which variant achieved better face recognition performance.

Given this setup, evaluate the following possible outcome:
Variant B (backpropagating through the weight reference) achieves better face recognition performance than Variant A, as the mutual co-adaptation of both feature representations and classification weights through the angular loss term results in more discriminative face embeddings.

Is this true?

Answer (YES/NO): NO